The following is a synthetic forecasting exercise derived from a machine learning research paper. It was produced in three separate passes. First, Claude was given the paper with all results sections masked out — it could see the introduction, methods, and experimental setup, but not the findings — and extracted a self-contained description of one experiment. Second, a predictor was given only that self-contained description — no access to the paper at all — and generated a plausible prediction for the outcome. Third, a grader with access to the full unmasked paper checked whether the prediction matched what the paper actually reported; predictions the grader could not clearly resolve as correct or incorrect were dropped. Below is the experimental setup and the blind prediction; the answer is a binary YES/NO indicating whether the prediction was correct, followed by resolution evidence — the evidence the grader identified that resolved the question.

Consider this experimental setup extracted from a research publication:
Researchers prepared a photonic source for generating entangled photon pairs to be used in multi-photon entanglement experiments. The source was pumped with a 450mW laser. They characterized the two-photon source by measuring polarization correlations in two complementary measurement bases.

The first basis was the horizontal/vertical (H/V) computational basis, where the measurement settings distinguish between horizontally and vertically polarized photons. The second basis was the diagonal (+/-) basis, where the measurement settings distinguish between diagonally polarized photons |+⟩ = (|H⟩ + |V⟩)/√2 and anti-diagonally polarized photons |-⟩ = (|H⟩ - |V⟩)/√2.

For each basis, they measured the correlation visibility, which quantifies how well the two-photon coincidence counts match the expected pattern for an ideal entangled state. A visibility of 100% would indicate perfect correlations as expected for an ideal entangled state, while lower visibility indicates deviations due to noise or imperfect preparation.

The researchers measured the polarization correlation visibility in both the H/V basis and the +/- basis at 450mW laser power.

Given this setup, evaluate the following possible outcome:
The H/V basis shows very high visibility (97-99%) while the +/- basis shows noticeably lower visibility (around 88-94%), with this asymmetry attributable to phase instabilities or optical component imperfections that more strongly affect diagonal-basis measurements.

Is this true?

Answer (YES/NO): NO